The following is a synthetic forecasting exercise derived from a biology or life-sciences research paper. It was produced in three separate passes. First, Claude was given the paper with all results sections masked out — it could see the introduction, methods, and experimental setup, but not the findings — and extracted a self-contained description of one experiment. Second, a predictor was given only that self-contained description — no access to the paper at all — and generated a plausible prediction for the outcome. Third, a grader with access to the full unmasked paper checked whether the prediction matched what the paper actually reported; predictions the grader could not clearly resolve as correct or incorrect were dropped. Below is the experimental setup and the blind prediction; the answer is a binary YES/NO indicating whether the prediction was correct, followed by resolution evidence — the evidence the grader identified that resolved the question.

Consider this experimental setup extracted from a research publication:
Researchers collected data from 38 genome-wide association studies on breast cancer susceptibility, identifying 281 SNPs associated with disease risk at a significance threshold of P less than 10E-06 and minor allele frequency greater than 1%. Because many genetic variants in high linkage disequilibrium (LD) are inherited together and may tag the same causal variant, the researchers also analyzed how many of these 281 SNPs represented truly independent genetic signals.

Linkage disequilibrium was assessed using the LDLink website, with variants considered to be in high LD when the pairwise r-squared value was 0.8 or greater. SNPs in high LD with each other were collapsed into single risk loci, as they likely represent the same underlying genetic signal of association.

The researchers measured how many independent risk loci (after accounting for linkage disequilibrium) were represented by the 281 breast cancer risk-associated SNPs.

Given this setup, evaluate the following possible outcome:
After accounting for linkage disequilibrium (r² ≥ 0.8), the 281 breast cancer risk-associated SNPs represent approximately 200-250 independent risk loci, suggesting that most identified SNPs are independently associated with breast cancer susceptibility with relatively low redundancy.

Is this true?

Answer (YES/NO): YES